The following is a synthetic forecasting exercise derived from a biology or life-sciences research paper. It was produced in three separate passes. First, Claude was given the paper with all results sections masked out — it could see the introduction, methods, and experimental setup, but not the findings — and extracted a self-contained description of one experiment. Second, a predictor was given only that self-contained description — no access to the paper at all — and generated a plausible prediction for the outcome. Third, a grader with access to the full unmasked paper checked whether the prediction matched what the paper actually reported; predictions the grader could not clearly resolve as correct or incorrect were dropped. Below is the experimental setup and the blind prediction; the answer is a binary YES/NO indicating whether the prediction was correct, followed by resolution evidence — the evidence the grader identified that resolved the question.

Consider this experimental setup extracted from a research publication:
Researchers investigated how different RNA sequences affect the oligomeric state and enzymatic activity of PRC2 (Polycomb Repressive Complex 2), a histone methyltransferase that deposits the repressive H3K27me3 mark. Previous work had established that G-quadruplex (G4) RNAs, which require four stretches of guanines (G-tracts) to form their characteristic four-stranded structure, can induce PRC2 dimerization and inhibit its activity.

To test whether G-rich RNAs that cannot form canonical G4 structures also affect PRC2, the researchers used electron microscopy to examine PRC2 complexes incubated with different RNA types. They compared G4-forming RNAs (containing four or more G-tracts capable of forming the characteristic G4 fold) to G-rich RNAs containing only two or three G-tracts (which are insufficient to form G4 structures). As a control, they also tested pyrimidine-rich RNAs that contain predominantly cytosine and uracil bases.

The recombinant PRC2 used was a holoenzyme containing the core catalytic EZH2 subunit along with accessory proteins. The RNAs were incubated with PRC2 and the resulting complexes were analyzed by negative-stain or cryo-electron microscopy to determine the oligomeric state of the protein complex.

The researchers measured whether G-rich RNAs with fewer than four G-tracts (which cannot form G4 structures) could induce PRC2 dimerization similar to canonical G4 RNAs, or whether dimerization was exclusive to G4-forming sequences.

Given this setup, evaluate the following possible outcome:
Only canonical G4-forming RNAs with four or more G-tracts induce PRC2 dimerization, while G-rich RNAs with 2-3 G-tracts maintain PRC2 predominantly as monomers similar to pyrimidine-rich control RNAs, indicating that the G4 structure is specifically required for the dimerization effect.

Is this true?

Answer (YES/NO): NO